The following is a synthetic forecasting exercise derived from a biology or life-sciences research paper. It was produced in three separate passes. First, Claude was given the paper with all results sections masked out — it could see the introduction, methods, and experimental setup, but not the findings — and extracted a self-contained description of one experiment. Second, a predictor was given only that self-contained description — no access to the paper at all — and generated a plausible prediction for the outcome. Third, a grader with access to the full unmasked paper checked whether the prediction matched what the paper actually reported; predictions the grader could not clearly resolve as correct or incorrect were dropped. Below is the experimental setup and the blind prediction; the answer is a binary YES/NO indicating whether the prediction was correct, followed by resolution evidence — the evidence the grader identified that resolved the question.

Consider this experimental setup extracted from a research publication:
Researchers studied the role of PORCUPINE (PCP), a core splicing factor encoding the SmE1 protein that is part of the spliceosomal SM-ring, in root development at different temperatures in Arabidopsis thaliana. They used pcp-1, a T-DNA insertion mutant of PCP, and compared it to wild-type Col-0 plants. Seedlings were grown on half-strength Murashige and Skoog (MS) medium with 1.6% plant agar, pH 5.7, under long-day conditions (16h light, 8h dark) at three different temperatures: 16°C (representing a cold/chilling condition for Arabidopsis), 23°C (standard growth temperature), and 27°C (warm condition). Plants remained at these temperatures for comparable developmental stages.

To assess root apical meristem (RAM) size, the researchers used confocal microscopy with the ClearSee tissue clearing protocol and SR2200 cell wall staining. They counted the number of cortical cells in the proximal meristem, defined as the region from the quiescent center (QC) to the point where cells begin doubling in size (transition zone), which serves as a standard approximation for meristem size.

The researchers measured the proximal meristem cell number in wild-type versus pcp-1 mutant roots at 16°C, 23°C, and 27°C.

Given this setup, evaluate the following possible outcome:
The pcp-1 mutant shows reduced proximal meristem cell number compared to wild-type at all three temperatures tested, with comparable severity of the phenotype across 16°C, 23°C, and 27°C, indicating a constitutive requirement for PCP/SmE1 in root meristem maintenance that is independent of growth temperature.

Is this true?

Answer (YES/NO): NO